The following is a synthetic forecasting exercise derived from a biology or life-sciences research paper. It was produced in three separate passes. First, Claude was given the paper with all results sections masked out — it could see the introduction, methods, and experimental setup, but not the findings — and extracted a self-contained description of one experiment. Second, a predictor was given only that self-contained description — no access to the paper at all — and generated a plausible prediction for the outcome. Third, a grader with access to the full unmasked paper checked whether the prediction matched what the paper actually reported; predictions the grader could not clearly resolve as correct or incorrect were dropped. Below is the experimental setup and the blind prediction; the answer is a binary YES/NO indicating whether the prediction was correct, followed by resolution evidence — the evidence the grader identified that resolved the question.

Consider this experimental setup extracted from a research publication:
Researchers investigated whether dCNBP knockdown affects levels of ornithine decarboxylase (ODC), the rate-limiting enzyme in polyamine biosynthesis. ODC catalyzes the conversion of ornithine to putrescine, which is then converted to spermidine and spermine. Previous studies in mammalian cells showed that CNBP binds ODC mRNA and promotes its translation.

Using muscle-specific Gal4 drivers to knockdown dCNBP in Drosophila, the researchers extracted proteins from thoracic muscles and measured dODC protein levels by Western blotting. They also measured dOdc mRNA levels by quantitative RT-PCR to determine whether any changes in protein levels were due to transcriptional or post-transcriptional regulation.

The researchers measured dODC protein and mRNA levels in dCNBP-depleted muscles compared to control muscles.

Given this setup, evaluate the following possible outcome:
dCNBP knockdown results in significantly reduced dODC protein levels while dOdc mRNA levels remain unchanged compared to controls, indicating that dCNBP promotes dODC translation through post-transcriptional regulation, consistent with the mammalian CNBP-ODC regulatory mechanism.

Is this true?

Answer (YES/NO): YES